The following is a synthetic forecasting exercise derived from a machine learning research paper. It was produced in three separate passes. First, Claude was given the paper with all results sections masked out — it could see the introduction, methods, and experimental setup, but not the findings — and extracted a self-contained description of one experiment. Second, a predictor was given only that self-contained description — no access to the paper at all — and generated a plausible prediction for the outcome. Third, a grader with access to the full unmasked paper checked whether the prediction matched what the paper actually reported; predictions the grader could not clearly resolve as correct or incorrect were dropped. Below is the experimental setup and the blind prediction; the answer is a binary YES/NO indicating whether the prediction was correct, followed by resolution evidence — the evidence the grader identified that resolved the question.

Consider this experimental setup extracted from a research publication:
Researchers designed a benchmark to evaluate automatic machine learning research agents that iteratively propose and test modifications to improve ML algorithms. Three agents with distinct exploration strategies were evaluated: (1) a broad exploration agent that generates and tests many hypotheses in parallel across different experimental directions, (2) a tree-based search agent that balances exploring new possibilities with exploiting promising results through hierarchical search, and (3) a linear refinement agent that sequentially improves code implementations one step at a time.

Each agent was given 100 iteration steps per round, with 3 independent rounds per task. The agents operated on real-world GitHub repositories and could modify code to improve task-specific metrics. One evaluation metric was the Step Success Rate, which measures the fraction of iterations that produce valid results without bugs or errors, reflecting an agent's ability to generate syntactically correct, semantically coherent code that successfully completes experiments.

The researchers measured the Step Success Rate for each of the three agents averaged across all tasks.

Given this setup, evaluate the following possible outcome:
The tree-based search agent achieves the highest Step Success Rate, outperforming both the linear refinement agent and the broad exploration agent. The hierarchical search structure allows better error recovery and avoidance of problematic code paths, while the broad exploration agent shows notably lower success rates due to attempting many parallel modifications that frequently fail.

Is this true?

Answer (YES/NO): NO